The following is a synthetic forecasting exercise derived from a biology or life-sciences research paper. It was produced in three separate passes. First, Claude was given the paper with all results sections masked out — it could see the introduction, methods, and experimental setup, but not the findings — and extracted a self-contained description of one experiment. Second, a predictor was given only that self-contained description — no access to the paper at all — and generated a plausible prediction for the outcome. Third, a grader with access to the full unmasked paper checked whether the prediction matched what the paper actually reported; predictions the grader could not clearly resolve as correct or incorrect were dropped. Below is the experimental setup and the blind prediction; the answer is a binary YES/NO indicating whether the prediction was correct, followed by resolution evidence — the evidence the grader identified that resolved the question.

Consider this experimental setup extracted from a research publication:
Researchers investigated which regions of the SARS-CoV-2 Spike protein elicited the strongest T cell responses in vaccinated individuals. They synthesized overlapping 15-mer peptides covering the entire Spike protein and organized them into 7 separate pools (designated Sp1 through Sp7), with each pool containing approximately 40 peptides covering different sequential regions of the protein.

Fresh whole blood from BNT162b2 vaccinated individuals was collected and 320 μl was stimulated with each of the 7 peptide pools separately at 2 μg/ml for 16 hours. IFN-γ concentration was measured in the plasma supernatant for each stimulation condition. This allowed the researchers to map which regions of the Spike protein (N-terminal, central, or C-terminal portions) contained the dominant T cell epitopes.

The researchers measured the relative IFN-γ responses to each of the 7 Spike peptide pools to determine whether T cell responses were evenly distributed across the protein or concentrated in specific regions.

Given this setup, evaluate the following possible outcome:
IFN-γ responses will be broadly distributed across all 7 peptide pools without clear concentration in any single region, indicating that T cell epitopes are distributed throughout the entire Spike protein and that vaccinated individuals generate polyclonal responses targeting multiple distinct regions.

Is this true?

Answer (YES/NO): NO